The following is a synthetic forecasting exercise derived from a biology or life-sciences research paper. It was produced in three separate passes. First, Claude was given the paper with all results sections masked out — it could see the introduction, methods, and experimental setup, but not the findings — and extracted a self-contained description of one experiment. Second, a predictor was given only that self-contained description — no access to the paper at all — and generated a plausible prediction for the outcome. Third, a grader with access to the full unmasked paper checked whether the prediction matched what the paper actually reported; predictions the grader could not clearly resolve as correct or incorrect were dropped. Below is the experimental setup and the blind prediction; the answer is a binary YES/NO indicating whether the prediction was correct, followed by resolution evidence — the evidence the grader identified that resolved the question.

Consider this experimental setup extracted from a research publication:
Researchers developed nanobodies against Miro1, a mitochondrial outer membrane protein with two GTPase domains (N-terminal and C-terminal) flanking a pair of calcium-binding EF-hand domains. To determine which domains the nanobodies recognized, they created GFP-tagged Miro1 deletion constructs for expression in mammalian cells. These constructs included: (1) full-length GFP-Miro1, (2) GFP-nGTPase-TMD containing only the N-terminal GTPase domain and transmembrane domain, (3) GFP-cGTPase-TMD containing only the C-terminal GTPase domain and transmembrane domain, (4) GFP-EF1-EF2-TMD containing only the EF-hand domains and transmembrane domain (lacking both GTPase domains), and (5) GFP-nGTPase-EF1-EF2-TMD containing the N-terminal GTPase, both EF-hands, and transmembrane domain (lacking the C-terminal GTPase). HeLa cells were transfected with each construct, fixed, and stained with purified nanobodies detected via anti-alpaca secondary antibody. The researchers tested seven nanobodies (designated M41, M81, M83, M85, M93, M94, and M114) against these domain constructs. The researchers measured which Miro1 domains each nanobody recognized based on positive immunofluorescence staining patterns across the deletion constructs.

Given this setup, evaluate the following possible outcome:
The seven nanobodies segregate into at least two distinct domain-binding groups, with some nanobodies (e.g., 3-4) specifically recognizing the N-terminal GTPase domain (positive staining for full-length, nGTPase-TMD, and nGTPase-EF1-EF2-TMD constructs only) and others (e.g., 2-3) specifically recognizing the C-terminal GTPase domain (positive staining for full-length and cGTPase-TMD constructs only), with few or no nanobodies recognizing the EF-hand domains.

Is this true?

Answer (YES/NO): NO